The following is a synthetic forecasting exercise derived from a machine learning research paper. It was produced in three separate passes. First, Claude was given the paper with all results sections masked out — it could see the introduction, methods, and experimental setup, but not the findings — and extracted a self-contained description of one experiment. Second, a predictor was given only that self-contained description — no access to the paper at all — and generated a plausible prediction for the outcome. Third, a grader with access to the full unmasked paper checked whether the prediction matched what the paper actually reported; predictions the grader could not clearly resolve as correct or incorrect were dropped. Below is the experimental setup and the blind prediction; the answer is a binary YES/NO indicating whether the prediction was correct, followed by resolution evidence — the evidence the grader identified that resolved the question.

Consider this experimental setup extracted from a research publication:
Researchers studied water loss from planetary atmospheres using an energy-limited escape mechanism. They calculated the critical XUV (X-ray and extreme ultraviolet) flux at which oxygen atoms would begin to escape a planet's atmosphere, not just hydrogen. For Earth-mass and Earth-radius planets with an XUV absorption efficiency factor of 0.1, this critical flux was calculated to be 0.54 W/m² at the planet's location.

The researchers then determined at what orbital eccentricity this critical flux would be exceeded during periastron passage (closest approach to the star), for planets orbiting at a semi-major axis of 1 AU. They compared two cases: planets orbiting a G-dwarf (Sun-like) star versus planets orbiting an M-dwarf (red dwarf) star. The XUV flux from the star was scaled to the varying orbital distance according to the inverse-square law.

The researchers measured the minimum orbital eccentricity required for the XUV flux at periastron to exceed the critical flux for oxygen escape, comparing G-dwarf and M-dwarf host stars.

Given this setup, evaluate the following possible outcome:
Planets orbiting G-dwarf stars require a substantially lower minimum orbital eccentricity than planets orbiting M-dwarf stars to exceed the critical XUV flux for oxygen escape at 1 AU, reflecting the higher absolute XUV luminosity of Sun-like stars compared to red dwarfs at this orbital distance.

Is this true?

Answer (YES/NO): NO